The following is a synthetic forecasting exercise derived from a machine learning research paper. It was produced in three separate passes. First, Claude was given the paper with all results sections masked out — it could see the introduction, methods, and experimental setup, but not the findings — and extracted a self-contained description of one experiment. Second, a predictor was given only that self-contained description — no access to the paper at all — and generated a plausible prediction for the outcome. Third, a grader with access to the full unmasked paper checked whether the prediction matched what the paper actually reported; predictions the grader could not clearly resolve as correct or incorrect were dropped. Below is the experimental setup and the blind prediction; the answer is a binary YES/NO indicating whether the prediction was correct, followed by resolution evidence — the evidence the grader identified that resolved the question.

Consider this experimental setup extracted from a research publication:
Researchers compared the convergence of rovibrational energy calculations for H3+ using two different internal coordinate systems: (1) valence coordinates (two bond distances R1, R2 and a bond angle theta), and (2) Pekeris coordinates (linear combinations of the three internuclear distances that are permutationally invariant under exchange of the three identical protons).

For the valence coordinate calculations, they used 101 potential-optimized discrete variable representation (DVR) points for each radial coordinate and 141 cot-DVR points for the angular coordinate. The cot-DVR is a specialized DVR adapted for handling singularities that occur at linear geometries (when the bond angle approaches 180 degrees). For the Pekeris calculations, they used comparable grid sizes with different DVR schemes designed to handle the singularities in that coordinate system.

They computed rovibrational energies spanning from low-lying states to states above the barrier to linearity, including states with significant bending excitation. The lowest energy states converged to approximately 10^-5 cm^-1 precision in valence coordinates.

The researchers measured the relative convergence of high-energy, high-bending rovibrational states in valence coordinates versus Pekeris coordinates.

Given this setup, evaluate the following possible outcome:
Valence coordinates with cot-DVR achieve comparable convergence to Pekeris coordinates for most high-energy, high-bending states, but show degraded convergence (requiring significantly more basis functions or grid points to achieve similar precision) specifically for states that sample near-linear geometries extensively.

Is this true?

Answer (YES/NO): NO